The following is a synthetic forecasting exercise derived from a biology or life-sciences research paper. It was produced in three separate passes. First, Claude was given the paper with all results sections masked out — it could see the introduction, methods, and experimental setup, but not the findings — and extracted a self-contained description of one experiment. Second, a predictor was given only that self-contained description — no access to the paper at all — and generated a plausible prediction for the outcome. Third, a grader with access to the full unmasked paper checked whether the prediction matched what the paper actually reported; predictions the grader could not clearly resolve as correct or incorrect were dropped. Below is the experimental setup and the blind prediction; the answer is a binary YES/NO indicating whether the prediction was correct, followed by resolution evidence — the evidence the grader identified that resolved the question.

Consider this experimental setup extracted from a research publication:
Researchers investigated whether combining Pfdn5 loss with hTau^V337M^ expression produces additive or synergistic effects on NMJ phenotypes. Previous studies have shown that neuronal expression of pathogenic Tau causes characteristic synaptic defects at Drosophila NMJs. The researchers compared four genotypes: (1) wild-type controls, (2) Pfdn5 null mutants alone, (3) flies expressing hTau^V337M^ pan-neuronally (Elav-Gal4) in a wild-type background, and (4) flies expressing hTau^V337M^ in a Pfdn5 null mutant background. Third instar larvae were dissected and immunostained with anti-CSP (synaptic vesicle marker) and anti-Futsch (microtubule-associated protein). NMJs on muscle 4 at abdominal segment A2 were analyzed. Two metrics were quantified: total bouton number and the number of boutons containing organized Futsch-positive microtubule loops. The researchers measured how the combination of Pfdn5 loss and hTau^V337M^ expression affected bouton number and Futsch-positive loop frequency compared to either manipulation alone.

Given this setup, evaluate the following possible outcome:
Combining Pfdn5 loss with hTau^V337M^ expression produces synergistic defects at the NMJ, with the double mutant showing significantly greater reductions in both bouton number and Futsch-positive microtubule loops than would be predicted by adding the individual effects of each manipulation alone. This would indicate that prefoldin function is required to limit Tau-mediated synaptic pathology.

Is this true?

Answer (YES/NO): NO